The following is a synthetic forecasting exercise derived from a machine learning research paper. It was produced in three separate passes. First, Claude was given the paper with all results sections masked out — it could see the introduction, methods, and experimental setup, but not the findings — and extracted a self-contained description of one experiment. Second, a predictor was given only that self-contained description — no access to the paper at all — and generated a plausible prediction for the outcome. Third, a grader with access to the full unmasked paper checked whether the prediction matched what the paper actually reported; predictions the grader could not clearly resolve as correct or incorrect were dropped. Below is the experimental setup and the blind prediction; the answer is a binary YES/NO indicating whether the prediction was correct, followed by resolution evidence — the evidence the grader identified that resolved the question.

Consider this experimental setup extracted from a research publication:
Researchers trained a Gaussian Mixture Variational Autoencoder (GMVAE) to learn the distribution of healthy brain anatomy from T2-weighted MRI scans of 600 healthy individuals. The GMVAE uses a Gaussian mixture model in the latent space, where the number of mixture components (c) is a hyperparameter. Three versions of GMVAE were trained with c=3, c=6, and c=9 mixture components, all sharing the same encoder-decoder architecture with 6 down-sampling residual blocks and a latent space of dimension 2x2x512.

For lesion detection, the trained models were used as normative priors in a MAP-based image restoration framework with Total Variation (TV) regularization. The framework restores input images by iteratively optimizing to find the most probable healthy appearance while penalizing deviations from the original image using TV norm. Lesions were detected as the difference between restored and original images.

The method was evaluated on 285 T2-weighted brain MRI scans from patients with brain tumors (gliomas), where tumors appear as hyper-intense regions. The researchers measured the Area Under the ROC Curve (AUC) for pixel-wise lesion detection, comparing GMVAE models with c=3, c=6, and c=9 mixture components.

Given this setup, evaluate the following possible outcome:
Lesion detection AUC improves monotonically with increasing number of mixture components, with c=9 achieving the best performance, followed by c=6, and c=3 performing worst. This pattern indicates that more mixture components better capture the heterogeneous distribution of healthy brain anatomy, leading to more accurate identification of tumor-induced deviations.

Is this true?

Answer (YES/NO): NO